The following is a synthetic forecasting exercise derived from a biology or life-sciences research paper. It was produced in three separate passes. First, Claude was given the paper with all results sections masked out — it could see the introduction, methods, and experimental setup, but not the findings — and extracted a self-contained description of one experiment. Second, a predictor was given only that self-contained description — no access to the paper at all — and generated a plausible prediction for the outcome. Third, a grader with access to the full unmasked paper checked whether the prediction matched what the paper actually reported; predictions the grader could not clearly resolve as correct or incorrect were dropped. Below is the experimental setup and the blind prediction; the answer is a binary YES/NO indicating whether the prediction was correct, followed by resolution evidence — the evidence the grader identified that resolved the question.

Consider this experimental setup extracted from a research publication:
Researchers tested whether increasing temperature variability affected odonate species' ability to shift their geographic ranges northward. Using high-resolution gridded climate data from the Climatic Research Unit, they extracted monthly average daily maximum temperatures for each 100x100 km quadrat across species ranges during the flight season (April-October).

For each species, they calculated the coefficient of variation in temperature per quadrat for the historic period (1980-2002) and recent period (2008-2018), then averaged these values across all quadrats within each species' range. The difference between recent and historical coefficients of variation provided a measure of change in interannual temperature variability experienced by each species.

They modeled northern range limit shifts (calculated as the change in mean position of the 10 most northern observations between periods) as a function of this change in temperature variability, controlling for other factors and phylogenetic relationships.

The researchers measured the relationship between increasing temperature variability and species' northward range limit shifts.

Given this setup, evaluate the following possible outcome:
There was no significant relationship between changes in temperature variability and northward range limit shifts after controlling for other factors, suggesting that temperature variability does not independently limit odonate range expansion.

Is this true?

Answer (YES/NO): NO